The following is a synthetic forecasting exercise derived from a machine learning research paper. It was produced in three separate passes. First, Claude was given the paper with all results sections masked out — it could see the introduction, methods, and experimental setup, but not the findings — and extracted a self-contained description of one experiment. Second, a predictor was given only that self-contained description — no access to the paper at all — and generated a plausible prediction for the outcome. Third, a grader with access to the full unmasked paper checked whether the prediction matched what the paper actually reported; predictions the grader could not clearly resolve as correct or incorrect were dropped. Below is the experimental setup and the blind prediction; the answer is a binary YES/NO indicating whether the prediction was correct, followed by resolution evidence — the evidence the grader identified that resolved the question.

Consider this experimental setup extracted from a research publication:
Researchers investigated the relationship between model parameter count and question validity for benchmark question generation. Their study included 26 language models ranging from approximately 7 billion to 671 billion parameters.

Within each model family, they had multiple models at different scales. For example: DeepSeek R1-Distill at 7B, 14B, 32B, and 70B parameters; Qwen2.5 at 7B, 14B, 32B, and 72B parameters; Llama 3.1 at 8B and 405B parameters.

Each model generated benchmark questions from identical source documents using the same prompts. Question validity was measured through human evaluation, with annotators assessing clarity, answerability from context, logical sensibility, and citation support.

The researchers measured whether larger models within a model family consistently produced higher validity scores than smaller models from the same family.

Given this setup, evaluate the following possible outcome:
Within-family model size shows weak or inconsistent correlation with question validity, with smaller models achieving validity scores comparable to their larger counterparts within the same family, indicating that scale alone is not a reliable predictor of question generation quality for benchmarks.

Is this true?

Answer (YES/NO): YES